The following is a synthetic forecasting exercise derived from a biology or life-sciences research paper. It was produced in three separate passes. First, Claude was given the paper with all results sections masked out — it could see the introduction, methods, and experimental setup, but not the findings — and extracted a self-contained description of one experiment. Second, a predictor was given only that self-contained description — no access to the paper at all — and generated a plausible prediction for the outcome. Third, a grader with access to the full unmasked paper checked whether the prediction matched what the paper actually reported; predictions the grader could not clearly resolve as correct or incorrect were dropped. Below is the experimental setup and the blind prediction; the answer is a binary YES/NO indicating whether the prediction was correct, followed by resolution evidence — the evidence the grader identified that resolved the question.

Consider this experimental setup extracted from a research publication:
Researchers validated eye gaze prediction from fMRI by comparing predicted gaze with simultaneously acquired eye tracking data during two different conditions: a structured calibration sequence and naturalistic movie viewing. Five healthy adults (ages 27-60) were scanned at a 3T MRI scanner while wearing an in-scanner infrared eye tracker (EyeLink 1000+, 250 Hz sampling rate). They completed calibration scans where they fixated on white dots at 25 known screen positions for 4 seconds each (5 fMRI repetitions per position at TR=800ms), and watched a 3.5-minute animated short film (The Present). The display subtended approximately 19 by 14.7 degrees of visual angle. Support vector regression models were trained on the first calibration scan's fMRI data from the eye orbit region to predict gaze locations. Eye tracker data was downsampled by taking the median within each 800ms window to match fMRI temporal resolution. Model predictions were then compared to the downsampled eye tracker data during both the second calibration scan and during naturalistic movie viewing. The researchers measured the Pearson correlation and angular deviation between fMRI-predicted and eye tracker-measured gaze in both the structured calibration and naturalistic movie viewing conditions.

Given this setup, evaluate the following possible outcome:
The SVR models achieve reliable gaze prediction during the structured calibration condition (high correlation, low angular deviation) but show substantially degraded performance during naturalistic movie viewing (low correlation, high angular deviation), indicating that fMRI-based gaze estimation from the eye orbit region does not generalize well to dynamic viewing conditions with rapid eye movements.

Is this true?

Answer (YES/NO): NO